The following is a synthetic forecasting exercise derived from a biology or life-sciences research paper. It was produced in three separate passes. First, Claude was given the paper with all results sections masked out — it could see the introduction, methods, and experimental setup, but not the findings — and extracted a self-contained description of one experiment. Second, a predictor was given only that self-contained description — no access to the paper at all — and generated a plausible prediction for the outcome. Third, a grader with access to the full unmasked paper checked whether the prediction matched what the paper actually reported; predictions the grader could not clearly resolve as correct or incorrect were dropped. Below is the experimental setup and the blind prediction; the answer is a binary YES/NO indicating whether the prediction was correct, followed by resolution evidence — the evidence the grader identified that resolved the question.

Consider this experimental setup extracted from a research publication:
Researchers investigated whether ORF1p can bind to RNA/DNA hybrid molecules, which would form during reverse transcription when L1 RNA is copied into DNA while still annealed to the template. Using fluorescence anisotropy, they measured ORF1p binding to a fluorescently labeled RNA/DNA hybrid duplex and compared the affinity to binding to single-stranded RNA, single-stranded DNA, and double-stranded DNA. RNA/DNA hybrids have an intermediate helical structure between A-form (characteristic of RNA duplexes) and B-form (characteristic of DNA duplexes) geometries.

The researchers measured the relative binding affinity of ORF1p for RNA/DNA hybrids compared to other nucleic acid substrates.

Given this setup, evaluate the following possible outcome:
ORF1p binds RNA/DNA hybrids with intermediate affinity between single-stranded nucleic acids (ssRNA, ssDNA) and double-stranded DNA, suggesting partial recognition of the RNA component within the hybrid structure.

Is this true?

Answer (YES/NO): NO